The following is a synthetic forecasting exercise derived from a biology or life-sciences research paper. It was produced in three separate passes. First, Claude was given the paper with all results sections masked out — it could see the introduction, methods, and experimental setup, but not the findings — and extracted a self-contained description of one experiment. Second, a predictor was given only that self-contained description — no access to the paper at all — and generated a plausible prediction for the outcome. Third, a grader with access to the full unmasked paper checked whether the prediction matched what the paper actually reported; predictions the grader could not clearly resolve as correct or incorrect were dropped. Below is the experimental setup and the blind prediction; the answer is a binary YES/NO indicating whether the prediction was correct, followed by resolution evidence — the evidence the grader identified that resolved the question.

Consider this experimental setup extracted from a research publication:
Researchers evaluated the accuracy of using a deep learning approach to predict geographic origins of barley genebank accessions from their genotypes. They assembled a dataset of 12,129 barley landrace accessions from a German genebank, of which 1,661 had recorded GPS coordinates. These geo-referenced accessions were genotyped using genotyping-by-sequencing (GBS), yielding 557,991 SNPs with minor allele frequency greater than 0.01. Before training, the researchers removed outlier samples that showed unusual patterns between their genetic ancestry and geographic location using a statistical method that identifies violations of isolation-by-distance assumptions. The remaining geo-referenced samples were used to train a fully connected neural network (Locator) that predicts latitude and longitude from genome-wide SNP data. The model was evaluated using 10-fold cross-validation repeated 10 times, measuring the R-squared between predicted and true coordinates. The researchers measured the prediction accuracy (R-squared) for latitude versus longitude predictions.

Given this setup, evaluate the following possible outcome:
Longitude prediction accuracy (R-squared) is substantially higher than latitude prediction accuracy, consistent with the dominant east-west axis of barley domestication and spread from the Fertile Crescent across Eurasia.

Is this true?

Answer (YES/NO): YES